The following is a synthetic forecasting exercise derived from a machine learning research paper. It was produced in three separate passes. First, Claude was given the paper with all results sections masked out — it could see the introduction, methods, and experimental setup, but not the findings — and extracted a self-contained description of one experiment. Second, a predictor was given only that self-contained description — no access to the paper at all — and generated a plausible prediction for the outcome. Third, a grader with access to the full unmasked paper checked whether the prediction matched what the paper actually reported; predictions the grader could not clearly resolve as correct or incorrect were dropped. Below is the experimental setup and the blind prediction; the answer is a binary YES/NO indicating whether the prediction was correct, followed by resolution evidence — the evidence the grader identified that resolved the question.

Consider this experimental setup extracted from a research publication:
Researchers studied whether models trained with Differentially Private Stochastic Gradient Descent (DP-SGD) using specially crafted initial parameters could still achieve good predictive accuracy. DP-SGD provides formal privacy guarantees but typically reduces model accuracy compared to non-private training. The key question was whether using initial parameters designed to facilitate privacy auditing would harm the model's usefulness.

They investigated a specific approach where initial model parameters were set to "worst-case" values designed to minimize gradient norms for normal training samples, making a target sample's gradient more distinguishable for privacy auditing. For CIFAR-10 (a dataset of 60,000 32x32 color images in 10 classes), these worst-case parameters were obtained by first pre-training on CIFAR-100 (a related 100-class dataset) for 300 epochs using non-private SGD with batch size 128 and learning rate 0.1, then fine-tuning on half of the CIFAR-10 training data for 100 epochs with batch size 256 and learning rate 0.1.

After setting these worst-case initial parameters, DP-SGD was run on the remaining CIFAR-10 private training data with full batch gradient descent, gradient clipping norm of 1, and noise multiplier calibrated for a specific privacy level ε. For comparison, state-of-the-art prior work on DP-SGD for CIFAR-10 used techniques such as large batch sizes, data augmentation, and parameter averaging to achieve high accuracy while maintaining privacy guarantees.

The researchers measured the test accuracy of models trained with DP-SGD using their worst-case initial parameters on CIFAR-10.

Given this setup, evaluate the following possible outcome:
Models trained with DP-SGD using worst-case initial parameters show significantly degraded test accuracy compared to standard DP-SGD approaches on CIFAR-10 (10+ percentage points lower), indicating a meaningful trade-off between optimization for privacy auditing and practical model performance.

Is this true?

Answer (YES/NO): NO